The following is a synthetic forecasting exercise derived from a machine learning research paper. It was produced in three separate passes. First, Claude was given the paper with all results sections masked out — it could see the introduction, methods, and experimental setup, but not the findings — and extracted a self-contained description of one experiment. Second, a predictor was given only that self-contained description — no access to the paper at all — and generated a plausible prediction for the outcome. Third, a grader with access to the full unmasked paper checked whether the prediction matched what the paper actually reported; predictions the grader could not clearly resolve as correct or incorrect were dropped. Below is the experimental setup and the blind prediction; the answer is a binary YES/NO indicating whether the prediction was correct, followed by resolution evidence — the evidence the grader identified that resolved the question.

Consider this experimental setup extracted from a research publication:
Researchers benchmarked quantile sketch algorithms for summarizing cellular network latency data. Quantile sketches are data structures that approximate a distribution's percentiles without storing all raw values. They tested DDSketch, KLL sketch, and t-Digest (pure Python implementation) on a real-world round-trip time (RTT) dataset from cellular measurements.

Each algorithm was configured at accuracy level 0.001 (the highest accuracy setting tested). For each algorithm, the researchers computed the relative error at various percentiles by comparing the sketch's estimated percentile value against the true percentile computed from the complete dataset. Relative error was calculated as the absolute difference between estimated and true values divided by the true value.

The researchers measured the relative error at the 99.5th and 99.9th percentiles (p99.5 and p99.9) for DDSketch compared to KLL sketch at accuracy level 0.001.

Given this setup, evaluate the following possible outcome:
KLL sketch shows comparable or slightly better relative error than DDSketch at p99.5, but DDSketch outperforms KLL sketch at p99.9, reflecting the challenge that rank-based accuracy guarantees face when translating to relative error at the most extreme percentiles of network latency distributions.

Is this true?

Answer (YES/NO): NO